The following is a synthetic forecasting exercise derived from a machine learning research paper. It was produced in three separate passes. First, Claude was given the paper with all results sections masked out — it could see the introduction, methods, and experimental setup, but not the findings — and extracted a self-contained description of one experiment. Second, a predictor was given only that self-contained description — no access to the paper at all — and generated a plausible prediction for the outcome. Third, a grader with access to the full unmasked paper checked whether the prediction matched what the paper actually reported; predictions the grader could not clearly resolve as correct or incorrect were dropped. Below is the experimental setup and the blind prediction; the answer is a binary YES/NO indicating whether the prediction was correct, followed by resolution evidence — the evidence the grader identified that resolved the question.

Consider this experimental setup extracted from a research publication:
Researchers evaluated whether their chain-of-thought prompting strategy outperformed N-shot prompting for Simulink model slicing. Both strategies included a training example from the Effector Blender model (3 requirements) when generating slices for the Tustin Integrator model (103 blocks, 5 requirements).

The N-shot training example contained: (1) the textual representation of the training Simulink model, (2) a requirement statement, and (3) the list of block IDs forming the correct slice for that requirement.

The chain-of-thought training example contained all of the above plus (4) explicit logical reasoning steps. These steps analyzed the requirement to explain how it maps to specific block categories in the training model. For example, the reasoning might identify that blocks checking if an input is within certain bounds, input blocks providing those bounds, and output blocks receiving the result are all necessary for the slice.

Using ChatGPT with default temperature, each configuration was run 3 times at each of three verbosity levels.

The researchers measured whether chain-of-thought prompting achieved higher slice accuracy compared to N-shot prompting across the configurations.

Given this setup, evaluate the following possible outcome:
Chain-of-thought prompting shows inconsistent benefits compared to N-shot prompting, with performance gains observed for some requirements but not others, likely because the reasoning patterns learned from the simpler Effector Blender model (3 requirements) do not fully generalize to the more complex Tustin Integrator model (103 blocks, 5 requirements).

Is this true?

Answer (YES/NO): NO